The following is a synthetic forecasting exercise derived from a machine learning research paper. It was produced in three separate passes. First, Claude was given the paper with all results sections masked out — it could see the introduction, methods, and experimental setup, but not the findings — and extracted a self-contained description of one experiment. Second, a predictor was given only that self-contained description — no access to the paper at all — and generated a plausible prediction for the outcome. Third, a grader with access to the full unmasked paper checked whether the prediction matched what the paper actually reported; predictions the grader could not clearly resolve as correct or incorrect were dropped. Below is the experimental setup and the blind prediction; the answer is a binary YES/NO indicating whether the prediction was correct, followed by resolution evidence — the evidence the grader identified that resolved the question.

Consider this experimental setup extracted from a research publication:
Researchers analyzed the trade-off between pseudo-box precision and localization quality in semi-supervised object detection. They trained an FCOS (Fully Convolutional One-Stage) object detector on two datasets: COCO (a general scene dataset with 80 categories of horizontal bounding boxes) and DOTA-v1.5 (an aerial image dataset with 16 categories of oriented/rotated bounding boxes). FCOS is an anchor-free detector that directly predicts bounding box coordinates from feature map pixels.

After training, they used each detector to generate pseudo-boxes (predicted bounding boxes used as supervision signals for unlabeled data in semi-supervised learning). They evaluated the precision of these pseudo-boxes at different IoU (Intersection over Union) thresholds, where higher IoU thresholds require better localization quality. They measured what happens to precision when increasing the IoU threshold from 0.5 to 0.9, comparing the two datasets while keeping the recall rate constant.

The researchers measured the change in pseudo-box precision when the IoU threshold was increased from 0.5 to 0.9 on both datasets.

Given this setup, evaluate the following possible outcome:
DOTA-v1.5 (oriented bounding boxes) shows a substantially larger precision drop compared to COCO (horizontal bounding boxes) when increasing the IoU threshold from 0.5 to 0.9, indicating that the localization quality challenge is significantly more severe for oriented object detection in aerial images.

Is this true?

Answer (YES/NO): YES